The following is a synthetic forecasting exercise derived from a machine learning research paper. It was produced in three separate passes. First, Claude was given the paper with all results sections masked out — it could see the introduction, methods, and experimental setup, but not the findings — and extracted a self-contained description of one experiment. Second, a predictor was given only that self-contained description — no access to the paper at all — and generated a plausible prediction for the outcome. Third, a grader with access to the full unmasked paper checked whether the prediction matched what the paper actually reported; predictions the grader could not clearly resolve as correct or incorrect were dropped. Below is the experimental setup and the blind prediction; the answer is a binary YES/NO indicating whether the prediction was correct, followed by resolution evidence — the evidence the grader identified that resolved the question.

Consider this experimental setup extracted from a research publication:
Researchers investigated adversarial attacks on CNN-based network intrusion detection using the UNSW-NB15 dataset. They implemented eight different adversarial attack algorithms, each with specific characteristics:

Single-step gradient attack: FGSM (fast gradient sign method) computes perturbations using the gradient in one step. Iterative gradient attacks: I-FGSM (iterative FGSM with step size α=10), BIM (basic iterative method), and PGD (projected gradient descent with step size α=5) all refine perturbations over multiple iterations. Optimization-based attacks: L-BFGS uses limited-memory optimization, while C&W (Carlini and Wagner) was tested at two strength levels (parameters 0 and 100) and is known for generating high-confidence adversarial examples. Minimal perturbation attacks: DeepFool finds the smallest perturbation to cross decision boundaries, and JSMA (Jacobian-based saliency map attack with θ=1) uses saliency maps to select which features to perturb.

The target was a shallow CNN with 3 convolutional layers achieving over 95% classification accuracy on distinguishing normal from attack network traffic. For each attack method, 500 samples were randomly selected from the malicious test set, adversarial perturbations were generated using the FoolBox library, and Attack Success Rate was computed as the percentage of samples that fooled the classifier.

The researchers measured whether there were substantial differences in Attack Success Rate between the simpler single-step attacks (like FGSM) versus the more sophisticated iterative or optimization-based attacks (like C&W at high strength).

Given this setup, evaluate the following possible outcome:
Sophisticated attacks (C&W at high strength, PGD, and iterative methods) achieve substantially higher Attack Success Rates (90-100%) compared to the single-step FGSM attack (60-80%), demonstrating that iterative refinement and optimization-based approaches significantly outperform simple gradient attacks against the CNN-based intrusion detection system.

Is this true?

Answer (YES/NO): NO